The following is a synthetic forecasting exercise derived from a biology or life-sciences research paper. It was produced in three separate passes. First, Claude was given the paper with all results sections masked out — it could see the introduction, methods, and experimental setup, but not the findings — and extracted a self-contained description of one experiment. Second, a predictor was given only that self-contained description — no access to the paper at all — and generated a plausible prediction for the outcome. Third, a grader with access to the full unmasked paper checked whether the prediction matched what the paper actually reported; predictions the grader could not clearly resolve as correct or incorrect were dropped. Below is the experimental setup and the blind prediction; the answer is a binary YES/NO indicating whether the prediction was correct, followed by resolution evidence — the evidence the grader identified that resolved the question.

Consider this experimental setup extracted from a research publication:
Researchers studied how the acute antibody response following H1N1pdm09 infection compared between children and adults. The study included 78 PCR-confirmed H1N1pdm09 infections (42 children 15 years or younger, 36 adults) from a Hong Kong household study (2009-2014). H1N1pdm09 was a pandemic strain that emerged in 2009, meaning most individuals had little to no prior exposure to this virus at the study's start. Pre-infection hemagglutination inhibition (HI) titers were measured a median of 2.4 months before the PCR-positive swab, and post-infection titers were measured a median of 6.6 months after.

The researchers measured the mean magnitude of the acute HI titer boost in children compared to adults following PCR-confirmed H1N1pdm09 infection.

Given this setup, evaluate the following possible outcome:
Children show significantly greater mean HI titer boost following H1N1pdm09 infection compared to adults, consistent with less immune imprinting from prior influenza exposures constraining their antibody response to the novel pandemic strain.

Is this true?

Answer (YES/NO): NO